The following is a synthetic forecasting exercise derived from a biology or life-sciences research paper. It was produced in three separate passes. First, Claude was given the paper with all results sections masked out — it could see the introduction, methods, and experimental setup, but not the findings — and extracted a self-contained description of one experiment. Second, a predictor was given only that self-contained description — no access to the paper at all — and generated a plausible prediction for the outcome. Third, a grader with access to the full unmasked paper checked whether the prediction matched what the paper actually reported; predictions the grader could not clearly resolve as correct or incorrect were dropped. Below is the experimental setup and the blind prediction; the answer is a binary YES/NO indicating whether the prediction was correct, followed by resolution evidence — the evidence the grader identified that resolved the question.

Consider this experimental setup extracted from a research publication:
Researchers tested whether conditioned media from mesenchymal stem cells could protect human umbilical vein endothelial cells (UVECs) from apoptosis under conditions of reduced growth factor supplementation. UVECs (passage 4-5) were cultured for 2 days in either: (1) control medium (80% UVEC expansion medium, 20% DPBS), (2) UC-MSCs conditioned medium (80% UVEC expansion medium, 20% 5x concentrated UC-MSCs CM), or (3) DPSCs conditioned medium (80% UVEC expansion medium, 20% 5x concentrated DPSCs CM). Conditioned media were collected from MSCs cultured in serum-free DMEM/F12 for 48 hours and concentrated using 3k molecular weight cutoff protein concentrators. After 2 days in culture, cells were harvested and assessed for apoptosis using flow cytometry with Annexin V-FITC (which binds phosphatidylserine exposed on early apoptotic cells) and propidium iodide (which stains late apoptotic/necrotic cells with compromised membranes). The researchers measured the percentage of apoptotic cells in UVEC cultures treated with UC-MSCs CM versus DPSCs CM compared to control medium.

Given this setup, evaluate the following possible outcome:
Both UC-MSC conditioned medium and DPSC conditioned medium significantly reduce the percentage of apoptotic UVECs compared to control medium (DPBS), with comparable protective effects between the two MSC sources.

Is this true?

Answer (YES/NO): NO